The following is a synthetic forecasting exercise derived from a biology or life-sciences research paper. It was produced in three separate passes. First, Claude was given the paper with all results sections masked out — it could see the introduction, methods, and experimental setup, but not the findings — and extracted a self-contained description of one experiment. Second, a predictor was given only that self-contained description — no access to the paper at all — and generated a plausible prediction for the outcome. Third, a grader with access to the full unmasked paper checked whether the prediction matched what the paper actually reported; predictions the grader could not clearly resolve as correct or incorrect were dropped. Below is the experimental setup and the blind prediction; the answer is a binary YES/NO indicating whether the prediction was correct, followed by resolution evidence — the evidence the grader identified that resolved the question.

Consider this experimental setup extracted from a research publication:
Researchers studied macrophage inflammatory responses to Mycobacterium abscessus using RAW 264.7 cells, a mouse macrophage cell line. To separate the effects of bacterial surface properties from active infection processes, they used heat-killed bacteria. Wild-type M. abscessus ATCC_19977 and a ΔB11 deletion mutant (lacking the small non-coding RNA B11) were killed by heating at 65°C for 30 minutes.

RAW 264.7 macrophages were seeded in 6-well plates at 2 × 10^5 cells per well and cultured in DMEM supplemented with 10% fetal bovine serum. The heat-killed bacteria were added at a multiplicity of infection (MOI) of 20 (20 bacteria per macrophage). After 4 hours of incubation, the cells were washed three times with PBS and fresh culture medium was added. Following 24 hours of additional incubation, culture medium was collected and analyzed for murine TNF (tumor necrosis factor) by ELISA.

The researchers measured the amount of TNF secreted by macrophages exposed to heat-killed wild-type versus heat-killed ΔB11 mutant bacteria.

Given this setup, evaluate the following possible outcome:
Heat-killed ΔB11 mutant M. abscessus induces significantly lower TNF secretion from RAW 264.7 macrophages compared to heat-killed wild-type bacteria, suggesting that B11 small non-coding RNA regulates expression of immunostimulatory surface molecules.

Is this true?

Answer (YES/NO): NO